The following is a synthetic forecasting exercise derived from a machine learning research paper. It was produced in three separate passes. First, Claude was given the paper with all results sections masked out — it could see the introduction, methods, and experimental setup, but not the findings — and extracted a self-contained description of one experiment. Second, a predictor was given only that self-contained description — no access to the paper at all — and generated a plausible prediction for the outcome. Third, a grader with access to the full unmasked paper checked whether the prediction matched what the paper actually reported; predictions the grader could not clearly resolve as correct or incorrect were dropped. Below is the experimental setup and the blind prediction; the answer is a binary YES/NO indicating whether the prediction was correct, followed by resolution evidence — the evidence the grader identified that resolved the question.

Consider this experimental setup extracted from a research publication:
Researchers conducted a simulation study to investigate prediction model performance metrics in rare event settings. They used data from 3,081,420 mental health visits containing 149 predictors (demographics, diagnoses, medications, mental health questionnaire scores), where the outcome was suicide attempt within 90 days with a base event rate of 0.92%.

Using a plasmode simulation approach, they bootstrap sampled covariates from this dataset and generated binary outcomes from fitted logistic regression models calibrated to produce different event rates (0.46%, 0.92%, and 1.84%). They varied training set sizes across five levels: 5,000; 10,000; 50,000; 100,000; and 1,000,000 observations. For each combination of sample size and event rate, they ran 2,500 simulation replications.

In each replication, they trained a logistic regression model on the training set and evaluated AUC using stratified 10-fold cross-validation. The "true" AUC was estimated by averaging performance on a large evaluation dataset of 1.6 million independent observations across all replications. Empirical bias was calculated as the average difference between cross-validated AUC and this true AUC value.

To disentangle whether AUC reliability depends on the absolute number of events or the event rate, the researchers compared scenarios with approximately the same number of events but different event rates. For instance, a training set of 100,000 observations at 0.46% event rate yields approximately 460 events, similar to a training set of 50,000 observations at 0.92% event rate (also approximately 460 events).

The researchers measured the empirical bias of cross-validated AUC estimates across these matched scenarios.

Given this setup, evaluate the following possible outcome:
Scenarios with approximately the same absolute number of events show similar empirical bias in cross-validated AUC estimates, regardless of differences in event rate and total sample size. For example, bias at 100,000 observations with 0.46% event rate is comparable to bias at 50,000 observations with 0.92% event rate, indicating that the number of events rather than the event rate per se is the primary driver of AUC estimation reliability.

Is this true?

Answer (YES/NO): YES